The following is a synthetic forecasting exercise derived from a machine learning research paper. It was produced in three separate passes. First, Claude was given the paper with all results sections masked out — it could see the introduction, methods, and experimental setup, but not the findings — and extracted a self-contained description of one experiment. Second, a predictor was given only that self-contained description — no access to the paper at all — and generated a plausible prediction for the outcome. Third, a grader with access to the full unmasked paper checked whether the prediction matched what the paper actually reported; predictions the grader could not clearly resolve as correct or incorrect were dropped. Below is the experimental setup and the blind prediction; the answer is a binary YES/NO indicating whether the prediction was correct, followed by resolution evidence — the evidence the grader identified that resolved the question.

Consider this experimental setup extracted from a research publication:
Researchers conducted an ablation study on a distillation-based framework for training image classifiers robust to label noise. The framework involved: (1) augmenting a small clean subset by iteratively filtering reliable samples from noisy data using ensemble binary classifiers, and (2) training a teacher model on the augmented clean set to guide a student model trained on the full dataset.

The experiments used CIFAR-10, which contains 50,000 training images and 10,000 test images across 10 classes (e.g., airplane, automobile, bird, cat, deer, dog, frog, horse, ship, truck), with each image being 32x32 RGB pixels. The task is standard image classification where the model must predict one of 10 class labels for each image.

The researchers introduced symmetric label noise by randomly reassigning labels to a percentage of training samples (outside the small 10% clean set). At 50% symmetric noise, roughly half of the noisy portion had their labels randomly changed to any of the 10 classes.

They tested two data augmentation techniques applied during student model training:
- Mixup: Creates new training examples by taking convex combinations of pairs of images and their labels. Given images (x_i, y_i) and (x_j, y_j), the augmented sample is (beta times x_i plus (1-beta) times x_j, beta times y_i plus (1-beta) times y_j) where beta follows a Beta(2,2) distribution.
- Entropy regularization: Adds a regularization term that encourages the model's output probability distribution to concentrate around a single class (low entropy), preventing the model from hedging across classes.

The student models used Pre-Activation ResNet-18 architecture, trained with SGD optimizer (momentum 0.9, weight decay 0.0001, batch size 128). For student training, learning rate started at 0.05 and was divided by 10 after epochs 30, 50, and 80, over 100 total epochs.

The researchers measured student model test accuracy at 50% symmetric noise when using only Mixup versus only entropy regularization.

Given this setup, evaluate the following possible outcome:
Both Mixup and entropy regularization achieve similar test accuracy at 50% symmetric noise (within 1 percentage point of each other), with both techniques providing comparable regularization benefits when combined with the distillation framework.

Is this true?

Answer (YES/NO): NO